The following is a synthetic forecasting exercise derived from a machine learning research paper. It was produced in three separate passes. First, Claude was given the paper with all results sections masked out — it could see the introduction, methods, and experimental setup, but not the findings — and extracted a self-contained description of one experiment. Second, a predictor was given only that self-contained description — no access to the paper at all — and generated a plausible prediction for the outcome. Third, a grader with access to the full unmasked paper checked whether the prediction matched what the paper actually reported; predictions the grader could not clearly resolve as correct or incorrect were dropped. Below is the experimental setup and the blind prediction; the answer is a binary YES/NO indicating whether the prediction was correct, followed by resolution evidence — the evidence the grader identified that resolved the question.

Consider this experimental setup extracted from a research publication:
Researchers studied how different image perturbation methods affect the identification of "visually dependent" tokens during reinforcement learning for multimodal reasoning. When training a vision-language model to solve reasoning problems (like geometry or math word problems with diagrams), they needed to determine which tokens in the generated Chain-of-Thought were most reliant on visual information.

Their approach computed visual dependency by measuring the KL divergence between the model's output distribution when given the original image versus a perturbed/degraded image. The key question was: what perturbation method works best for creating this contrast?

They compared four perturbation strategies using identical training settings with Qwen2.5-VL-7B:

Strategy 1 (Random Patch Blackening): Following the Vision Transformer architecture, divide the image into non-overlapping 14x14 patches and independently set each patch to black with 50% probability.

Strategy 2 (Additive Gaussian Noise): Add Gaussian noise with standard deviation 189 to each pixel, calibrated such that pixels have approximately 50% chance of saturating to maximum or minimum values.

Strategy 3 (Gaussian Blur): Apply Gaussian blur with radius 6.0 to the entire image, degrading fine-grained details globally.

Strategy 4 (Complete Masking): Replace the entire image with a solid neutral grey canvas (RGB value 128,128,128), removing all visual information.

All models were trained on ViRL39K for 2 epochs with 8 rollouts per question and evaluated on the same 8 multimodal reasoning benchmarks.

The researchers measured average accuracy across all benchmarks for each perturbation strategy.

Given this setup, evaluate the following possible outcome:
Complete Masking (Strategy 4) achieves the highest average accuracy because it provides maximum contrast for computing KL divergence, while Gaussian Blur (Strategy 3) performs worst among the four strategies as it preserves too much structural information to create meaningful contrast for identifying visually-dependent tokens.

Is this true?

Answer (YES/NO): NO